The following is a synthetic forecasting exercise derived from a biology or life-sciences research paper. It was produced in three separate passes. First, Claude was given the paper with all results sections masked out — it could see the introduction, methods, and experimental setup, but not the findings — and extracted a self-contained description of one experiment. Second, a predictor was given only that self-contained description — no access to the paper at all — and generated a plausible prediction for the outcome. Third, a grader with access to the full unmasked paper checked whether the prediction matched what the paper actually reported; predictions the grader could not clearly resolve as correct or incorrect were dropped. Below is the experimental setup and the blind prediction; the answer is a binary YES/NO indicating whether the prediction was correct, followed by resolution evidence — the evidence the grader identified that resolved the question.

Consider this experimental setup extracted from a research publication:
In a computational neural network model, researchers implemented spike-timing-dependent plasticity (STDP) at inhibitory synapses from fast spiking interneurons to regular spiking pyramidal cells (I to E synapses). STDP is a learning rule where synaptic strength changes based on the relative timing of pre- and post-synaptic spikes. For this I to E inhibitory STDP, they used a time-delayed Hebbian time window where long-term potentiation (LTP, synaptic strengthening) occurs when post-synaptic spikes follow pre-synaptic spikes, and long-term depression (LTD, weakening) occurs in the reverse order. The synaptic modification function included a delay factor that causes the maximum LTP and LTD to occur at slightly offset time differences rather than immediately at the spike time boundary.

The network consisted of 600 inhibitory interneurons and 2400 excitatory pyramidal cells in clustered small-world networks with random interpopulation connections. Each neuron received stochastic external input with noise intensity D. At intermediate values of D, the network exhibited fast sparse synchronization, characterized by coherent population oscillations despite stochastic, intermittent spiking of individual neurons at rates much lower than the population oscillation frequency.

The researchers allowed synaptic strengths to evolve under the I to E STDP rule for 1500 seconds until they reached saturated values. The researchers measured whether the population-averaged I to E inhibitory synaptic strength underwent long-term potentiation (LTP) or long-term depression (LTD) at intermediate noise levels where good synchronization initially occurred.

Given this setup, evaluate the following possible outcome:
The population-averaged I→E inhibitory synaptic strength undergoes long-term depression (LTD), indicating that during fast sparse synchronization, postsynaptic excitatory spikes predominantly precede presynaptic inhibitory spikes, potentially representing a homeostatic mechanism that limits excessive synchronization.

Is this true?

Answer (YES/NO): NO